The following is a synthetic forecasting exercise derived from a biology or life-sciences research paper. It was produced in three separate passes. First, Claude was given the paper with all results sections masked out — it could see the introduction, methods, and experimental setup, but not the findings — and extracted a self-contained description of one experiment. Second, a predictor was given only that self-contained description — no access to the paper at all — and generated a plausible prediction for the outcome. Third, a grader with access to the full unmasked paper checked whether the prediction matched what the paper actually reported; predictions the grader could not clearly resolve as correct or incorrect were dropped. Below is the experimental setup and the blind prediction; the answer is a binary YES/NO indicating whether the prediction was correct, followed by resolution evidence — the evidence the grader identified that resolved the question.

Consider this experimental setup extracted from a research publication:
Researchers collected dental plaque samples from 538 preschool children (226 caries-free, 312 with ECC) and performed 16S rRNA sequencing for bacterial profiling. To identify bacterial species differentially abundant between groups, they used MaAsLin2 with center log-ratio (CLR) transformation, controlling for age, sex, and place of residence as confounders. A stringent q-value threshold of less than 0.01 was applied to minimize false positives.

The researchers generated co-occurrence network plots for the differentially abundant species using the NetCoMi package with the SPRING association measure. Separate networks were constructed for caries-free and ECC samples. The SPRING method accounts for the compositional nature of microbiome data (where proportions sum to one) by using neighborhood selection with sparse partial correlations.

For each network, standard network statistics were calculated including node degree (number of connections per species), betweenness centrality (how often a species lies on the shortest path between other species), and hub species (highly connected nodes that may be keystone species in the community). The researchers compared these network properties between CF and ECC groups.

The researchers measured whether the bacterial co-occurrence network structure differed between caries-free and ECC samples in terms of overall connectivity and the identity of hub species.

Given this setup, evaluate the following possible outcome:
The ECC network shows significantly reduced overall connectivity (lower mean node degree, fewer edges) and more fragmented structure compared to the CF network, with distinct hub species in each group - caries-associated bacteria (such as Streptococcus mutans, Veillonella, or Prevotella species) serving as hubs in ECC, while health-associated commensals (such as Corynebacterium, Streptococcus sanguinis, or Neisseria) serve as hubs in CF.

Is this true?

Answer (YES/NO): NO